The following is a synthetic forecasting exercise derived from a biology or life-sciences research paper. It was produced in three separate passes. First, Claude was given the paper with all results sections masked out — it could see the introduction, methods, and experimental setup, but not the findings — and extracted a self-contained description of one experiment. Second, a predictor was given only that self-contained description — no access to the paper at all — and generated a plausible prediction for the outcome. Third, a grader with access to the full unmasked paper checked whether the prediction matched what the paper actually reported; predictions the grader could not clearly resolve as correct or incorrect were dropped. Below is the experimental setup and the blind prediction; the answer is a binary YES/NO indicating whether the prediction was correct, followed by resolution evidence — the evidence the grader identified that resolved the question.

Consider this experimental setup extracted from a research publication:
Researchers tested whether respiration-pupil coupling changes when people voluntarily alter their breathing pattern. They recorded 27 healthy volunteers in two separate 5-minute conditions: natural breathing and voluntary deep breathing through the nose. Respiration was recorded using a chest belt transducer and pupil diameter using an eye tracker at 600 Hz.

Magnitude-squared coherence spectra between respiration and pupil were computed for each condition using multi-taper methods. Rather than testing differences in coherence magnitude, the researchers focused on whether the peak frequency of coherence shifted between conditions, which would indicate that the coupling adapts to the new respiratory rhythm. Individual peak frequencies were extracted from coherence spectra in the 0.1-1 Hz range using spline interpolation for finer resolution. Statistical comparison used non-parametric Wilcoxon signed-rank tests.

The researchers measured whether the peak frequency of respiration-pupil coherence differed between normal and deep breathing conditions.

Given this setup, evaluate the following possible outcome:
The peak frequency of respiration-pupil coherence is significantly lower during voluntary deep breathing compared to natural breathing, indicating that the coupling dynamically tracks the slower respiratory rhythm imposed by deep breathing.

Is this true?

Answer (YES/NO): YES